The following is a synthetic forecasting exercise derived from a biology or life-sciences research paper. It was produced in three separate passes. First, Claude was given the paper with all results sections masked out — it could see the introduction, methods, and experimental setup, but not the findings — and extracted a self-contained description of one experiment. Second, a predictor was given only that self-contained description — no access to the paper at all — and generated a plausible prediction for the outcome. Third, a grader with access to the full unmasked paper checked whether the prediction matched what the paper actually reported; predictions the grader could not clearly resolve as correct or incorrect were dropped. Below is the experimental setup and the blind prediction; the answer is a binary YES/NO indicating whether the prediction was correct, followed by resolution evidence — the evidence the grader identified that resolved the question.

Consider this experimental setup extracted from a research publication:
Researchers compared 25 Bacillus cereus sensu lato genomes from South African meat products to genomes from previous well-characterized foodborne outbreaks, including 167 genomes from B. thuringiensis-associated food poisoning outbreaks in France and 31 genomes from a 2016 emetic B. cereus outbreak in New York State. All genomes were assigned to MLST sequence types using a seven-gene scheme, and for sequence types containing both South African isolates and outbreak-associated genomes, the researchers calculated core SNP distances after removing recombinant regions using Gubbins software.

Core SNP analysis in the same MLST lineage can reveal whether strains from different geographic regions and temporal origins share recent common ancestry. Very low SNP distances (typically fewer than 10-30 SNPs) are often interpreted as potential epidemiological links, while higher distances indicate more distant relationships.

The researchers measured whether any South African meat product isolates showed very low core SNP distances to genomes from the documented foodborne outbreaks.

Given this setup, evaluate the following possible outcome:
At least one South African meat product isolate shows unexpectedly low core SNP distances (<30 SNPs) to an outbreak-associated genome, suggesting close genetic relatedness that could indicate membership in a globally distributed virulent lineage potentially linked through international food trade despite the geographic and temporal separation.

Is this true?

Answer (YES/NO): NO